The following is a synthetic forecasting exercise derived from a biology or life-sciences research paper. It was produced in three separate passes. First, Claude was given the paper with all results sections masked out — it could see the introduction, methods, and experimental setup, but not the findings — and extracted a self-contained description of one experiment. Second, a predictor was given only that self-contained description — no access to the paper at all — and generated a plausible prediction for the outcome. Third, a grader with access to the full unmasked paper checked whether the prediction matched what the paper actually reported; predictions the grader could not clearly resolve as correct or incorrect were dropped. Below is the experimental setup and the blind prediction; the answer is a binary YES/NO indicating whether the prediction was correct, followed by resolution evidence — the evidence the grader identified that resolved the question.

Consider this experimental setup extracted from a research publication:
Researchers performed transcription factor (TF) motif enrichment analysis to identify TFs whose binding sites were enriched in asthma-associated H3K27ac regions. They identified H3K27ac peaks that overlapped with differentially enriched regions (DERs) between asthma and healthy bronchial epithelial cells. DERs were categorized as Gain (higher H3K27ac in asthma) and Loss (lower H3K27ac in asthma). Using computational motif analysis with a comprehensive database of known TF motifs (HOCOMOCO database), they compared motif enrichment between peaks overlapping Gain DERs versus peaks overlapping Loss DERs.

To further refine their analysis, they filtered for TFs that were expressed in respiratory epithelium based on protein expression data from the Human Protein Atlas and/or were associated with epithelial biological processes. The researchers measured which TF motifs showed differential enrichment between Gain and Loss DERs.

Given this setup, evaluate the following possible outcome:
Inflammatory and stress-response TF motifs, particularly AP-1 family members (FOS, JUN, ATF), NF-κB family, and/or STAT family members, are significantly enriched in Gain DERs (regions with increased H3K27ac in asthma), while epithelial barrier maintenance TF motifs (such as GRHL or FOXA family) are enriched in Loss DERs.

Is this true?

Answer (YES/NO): NO